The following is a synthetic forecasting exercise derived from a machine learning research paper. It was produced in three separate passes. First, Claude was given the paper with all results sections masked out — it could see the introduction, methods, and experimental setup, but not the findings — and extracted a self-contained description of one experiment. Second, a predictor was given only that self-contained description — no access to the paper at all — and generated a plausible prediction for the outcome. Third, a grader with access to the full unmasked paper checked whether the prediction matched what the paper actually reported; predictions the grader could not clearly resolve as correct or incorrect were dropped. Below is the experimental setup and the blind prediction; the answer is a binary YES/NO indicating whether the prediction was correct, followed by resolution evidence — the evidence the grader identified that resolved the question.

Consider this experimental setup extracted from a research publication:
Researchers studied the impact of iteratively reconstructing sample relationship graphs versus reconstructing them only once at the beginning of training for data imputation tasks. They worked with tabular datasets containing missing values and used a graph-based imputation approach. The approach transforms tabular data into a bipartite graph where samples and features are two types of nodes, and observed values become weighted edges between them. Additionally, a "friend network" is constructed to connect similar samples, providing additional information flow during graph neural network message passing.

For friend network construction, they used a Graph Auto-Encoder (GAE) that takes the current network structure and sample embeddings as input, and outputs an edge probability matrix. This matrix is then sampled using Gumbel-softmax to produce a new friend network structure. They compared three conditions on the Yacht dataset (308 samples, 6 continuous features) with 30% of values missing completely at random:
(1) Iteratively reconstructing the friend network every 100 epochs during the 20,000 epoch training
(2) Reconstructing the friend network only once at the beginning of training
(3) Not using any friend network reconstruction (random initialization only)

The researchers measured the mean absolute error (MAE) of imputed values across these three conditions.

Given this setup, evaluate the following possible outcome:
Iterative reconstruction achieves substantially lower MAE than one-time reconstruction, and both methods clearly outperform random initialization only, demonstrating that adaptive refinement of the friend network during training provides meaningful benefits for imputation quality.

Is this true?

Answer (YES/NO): YES